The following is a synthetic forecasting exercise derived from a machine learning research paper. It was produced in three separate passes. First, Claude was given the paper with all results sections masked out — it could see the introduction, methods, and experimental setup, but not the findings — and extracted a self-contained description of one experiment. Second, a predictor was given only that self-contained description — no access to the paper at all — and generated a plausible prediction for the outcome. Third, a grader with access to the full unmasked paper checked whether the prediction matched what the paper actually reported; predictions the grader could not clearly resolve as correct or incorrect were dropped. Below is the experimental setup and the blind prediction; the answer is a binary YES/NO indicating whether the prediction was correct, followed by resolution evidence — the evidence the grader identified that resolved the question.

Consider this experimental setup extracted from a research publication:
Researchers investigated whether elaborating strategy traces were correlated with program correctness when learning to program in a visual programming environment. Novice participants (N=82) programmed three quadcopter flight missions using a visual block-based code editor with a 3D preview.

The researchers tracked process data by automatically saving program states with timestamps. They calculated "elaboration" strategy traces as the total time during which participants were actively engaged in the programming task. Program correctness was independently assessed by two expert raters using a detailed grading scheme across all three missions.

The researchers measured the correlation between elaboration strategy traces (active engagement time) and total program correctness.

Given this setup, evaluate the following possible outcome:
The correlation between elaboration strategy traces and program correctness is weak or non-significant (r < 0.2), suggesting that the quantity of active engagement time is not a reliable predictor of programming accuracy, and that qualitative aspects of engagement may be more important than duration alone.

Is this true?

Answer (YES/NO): NO